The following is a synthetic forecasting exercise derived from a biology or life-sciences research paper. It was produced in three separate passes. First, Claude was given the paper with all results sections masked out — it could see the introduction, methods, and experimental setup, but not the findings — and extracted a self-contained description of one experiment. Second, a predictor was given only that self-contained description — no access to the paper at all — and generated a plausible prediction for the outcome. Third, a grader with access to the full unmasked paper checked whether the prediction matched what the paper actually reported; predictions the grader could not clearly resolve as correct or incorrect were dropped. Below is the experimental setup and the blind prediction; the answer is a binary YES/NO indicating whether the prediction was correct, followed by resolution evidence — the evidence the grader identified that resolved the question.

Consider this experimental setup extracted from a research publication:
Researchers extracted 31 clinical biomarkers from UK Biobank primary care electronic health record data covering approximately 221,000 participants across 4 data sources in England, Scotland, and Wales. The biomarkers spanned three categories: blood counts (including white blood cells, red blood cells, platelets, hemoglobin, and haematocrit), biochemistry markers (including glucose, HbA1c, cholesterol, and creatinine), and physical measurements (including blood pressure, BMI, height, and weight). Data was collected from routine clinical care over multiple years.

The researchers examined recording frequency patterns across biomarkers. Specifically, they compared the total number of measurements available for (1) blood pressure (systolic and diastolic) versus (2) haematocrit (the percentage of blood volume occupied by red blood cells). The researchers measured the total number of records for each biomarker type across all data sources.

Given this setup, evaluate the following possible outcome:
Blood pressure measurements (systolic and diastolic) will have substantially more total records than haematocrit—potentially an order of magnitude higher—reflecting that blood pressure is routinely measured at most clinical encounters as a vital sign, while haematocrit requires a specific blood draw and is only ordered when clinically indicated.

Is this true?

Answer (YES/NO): YES